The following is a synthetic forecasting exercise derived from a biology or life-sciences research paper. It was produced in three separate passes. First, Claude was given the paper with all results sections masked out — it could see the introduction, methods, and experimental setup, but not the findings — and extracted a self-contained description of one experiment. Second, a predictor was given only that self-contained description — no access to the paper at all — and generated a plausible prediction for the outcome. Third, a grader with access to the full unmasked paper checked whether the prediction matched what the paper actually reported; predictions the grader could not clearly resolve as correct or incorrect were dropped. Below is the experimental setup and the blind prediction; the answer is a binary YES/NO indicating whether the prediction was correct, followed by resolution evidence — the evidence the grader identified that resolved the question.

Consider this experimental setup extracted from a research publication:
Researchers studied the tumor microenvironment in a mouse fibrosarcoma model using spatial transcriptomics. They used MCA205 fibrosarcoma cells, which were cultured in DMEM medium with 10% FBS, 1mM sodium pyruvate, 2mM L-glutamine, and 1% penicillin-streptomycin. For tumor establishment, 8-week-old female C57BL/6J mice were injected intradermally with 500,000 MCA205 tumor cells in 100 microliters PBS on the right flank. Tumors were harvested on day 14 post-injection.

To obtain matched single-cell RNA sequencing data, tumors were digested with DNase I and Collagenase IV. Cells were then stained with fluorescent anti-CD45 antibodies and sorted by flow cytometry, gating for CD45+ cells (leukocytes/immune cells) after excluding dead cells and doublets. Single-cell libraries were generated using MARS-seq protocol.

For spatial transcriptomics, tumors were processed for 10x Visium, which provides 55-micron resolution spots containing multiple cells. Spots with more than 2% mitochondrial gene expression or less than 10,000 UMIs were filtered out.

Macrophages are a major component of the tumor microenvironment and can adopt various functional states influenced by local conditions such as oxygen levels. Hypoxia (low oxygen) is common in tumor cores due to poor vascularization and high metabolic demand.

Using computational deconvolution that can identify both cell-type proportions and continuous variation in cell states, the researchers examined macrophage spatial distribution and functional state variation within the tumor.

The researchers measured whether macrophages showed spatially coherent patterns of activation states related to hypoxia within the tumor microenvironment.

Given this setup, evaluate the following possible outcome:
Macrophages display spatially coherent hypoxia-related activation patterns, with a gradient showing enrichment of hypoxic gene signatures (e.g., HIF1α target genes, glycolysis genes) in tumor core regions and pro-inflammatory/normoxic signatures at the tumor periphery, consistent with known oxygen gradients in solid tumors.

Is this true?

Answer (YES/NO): YES